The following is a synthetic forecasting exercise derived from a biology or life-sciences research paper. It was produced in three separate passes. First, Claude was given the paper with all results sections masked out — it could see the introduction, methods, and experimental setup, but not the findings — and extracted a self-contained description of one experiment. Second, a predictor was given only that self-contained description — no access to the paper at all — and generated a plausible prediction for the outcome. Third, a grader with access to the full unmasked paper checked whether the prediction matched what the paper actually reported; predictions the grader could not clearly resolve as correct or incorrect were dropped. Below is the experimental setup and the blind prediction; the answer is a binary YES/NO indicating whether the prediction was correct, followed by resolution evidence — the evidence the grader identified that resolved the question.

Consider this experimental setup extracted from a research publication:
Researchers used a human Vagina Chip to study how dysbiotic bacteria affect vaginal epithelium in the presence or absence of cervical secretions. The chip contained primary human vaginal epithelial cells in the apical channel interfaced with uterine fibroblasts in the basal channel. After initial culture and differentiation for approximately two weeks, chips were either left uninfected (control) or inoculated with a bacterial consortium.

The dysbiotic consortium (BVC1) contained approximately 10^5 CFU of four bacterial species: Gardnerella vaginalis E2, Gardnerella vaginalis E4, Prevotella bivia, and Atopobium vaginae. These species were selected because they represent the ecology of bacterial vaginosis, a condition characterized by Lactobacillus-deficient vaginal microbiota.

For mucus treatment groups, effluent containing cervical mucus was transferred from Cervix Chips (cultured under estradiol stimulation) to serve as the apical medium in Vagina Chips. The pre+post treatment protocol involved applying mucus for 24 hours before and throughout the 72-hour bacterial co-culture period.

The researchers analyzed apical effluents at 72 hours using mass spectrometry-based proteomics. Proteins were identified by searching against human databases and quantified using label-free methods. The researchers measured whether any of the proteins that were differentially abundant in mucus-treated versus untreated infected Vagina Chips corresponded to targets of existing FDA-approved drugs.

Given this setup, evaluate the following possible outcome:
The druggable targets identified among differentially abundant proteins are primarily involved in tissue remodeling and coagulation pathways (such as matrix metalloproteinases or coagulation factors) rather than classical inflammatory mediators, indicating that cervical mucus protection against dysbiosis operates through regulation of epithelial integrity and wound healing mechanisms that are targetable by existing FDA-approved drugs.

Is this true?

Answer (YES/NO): NO